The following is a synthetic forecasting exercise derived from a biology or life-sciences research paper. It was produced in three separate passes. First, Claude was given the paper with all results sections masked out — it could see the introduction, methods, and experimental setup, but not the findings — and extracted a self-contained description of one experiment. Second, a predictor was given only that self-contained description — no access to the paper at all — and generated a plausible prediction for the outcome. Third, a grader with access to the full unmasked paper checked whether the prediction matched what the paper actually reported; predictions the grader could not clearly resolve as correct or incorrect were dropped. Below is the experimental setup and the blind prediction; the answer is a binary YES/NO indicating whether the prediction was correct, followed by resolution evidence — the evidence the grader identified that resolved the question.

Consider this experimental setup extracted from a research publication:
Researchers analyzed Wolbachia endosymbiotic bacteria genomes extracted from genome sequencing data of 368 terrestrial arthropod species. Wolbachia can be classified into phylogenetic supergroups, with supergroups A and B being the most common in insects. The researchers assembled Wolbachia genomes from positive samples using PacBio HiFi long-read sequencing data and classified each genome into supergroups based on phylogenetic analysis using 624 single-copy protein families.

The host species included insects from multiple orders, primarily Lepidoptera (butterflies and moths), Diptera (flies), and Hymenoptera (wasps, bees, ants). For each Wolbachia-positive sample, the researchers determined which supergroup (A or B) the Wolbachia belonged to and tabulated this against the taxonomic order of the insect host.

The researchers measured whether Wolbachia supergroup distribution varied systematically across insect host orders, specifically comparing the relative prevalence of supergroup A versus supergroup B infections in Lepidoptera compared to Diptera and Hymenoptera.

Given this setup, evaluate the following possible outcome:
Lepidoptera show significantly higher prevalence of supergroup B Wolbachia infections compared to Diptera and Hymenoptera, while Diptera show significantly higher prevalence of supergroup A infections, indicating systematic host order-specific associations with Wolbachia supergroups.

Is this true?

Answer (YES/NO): YES